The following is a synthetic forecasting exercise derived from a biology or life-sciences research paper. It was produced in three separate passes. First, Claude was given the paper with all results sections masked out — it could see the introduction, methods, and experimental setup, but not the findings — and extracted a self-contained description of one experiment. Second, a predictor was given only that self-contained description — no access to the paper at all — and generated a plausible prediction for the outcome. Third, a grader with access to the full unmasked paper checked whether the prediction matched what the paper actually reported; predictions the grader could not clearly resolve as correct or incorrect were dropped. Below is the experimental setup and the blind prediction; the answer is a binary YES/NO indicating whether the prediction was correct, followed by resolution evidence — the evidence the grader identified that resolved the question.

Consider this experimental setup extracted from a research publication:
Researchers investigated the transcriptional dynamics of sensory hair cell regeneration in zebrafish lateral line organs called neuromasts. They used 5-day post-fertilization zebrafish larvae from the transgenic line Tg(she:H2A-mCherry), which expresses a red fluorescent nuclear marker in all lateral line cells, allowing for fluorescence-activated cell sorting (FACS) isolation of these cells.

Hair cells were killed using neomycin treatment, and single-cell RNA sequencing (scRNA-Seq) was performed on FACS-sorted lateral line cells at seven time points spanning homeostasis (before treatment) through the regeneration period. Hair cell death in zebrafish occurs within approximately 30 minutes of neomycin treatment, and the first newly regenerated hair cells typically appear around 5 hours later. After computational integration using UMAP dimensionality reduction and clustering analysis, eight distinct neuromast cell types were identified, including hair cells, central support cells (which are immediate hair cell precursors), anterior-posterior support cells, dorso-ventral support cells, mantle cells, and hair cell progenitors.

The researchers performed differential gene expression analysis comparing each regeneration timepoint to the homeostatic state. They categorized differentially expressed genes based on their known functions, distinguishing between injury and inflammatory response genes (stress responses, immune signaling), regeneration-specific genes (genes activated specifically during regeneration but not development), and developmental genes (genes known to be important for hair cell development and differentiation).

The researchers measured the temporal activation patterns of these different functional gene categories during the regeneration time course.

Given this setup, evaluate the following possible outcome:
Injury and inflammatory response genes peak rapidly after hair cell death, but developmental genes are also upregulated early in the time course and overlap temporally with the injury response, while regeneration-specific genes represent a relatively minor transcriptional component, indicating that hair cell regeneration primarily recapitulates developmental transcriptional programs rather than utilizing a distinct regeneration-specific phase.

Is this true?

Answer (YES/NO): NO